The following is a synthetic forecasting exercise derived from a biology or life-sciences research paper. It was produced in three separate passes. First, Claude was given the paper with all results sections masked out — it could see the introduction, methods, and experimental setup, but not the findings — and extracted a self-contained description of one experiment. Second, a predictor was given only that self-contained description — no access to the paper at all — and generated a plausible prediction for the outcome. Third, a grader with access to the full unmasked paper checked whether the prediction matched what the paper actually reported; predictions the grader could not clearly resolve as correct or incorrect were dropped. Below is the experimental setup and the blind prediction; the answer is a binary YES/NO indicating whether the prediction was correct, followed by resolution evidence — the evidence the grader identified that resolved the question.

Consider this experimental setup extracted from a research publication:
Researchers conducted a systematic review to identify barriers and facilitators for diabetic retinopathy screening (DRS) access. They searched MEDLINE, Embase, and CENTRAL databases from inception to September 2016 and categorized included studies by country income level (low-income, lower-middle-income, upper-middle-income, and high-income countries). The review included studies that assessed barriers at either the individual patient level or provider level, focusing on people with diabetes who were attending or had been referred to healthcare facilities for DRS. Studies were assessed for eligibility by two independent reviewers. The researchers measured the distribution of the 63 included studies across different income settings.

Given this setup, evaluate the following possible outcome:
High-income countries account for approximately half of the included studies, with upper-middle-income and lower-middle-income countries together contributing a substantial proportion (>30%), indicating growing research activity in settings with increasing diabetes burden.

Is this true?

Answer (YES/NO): NO